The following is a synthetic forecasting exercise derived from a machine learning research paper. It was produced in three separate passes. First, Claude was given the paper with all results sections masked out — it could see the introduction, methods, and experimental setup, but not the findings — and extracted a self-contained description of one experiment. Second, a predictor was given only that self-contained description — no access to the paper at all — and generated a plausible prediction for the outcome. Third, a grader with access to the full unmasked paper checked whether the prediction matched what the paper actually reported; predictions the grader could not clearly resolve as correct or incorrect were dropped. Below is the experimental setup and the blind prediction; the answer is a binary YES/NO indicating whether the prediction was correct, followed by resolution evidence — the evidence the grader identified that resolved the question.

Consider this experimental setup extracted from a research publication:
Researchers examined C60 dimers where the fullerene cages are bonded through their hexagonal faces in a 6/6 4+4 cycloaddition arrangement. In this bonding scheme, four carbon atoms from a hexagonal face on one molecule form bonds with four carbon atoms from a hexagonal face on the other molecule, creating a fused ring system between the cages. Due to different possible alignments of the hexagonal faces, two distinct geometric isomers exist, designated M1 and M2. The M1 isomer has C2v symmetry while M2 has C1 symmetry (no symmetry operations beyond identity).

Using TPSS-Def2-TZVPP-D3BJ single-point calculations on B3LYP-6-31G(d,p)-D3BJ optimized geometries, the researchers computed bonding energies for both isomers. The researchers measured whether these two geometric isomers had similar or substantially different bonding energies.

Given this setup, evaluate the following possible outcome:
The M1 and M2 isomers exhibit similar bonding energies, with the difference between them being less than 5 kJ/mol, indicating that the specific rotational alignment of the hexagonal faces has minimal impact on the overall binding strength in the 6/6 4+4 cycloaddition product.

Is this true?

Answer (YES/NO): YES